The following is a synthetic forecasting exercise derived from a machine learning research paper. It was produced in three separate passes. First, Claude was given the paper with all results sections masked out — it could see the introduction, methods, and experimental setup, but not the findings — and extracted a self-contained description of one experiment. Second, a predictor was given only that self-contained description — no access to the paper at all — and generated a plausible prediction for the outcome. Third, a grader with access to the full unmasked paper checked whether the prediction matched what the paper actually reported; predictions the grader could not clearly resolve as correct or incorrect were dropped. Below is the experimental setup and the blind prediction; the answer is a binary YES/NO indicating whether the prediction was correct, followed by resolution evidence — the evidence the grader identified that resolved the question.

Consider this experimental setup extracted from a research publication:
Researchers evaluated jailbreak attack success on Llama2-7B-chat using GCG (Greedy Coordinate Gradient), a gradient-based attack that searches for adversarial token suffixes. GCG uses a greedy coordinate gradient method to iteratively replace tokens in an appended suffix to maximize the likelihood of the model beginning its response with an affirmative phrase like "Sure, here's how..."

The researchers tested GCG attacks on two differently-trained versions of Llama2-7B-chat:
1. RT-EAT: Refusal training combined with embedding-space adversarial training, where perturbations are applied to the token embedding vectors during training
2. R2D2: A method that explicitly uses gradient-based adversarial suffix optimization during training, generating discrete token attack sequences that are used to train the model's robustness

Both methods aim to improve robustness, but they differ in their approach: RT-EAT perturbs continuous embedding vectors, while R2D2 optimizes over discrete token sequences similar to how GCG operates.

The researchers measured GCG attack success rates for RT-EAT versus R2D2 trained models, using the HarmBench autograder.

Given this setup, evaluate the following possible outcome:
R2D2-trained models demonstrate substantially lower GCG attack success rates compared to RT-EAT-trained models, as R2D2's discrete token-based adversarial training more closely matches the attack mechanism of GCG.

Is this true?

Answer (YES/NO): YES